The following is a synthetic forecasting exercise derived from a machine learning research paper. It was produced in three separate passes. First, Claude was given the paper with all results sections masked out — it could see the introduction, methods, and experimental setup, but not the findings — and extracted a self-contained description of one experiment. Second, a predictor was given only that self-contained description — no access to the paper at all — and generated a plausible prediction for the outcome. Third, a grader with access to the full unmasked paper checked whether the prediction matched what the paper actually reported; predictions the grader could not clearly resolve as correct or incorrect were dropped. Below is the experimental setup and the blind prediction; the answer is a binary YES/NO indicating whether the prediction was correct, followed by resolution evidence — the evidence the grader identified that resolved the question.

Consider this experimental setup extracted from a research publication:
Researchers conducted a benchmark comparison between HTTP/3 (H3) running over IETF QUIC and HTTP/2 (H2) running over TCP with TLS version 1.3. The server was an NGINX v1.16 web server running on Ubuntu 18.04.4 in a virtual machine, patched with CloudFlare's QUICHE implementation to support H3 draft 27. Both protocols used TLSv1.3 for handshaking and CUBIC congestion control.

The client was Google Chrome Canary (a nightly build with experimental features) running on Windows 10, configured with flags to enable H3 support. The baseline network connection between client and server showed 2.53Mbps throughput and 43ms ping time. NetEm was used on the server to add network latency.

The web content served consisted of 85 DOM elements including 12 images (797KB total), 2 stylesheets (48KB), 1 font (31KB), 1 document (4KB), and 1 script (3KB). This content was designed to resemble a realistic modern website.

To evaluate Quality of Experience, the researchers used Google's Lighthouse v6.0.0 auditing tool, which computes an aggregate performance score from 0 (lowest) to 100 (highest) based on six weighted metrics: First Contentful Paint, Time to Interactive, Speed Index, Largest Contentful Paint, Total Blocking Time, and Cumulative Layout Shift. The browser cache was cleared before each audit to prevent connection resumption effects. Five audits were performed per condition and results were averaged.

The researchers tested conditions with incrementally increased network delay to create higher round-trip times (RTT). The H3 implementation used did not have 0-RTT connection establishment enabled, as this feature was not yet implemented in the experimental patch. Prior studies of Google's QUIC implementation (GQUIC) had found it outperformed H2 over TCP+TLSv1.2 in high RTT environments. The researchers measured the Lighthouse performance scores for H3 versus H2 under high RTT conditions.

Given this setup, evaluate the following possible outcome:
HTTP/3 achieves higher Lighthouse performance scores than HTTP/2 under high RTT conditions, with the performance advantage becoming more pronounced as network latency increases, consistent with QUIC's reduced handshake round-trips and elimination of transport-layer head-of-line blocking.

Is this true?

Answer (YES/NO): NO